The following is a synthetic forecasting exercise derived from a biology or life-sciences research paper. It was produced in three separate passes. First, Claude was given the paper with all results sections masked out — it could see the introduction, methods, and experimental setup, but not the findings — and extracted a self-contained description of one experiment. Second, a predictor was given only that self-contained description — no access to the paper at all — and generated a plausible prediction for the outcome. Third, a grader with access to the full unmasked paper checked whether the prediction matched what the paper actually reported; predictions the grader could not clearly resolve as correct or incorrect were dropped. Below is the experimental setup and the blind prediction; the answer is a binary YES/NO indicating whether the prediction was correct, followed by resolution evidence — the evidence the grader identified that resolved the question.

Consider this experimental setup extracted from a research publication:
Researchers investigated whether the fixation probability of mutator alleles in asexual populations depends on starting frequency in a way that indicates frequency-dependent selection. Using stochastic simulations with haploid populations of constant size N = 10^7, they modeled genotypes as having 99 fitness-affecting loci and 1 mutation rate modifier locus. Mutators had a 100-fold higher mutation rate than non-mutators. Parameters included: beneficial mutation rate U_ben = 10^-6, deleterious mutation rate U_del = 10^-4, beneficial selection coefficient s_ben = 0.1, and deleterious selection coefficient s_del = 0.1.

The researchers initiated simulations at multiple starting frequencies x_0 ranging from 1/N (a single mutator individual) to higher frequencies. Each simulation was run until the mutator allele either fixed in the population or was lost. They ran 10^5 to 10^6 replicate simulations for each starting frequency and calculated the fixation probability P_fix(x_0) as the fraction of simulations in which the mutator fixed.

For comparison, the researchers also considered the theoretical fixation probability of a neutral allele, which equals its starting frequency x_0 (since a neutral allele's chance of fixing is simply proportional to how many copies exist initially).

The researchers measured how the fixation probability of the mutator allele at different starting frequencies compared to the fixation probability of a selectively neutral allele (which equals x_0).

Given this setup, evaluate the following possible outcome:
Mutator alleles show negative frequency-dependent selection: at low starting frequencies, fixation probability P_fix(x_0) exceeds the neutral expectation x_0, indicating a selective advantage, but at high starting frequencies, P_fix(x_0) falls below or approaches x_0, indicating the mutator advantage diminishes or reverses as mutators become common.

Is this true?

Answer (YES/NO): NO